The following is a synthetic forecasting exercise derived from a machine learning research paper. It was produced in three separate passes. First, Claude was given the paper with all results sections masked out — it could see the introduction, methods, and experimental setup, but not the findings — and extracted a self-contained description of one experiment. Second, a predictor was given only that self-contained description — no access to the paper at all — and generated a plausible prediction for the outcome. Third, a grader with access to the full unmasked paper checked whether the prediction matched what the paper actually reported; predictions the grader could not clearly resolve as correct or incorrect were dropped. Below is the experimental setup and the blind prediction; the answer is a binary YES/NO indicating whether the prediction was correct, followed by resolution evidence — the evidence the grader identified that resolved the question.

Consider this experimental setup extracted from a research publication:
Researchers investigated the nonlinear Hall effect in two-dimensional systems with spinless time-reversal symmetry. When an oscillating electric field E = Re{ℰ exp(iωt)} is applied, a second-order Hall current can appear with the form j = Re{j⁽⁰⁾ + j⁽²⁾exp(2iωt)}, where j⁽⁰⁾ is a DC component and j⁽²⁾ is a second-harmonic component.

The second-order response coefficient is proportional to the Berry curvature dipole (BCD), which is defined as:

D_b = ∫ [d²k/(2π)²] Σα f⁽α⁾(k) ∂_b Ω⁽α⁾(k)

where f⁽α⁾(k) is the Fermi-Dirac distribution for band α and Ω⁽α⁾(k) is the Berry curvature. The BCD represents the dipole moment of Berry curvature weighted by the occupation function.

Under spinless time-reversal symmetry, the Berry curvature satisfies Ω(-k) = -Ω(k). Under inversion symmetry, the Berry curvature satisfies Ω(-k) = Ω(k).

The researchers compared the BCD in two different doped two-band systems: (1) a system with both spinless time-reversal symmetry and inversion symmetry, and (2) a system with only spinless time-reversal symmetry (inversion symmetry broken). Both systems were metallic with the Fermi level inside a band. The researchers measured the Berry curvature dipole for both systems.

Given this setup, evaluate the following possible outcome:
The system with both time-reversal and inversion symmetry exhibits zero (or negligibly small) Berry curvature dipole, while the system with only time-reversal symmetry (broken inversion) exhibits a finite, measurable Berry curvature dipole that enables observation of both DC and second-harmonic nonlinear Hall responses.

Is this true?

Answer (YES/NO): YES